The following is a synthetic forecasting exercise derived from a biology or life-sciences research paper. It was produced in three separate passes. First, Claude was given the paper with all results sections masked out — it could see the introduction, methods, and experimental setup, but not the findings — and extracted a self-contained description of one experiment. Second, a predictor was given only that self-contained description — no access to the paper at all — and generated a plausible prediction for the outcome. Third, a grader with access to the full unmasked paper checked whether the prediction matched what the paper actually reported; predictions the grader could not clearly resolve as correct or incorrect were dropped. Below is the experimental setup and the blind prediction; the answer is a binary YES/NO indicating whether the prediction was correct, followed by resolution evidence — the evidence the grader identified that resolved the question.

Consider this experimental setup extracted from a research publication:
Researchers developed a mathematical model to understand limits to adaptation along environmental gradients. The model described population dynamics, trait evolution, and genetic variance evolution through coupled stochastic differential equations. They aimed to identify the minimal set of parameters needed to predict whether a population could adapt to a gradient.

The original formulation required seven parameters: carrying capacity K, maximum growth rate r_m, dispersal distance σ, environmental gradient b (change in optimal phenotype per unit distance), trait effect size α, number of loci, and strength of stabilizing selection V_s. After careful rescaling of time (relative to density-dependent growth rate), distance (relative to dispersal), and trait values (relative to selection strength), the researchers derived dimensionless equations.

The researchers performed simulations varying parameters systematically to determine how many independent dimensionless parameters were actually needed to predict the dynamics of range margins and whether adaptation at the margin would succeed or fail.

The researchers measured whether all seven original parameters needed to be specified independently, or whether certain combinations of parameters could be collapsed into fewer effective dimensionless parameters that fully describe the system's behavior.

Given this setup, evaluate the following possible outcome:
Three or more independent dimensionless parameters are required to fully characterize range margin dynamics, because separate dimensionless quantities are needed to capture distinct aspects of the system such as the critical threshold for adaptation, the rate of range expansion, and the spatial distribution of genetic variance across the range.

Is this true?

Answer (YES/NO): NO